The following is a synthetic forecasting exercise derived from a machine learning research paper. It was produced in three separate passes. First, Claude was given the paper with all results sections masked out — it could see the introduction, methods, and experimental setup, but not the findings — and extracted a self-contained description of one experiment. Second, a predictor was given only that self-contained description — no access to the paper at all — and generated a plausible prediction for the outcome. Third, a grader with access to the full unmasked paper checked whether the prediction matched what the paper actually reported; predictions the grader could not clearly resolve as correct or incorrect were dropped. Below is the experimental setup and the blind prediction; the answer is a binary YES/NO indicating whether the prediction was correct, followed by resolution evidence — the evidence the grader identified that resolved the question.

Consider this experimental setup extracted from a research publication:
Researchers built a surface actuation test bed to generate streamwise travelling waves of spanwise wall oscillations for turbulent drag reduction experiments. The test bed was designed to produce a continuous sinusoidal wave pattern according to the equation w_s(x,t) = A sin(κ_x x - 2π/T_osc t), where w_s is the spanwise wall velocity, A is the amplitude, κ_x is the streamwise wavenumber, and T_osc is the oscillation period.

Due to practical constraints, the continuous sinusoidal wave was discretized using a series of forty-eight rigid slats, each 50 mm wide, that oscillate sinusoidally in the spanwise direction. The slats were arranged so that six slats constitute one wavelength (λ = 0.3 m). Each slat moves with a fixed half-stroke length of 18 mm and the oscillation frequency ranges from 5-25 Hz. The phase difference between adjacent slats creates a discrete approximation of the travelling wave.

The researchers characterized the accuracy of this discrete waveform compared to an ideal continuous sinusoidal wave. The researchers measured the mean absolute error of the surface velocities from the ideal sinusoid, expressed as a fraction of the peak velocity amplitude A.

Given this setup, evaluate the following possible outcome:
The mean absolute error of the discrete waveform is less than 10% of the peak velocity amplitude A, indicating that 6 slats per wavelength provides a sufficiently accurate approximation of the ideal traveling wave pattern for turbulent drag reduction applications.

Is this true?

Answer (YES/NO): NO